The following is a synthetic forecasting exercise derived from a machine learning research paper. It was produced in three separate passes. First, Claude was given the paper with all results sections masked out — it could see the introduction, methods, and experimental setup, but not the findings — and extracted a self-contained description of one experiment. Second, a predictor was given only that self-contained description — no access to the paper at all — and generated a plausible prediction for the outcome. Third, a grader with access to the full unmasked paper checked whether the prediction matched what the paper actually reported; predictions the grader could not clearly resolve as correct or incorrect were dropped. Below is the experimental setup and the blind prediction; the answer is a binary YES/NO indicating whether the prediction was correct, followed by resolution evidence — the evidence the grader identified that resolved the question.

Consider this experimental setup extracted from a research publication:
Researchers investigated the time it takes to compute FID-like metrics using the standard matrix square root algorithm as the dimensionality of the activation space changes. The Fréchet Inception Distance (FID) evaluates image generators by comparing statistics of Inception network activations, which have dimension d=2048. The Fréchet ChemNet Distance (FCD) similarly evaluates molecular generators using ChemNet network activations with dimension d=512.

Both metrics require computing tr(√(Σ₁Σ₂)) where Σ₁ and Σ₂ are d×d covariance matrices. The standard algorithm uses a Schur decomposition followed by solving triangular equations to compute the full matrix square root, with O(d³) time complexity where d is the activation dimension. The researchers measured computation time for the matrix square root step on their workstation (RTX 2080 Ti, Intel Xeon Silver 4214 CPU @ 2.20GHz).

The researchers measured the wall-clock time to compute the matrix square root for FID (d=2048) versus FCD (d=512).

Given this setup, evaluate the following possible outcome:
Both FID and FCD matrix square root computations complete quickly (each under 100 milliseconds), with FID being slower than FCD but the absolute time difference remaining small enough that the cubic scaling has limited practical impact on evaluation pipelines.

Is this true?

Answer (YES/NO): NO